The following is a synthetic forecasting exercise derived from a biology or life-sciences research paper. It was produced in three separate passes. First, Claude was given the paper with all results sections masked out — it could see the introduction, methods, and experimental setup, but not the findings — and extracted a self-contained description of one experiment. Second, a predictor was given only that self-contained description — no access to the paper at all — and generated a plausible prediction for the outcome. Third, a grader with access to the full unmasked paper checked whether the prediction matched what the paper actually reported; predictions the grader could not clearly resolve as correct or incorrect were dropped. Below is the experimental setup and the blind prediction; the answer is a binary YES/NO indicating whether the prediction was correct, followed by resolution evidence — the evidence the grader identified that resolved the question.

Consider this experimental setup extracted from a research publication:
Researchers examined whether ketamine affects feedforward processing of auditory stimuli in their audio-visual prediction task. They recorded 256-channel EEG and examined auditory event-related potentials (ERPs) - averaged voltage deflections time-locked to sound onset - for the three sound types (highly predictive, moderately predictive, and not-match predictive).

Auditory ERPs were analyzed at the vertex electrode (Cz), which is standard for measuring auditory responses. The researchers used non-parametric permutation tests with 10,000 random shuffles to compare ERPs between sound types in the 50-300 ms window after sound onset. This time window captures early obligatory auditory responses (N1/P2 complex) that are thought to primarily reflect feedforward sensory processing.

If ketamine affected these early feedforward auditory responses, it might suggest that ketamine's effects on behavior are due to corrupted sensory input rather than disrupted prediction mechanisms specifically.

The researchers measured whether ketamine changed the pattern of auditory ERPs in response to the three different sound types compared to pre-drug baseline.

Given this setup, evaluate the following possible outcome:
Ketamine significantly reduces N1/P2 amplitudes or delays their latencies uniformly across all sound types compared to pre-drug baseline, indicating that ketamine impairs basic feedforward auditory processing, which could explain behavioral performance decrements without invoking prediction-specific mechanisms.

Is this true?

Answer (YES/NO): NO